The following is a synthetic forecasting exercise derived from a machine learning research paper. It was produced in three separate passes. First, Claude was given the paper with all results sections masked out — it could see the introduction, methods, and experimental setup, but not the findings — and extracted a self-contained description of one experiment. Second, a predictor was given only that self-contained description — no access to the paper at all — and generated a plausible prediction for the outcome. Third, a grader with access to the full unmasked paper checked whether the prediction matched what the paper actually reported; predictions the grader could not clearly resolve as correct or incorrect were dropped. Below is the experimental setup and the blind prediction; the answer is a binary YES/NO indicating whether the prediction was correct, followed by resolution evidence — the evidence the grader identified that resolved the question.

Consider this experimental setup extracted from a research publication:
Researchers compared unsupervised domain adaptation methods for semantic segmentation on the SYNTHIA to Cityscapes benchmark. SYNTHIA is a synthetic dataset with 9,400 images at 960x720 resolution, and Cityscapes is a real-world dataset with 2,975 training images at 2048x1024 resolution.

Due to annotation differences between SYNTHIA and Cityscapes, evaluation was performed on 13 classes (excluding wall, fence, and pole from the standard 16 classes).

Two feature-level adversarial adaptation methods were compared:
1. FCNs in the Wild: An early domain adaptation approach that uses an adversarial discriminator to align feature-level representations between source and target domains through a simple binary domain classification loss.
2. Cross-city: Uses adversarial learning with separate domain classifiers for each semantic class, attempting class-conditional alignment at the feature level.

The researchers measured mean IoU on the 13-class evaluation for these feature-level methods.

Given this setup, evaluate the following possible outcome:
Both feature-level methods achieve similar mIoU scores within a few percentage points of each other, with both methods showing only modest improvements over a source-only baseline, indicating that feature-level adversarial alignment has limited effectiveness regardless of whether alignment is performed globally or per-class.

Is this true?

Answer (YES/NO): NO